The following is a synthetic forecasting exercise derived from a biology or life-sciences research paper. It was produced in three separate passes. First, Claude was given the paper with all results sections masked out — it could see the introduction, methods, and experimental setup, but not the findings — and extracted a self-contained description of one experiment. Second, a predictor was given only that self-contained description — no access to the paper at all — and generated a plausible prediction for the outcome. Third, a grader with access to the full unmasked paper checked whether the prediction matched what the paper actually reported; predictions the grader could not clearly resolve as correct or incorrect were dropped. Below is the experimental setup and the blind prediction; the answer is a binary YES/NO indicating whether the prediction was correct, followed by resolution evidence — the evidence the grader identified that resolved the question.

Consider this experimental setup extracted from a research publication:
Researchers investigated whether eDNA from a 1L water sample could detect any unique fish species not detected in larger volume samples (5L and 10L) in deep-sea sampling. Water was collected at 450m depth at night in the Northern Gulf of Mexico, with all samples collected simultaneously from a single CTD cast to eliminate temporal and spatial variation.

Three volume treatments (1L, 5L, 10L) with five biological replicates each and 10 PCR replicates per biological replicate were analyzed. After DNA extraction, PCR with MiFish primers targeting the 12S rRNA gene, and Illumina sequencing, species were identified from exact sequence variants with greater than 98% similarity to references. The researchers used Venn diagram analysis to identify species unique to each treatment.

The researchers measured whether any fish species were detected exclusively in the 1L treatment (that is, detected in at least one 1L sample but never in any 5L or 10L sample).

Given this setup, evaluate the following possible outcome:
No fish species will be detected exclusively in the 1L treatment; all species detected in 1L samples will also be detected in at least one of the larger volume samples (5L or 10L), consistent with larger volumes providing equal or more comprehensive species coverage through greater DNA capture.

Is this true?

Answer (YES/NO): NO